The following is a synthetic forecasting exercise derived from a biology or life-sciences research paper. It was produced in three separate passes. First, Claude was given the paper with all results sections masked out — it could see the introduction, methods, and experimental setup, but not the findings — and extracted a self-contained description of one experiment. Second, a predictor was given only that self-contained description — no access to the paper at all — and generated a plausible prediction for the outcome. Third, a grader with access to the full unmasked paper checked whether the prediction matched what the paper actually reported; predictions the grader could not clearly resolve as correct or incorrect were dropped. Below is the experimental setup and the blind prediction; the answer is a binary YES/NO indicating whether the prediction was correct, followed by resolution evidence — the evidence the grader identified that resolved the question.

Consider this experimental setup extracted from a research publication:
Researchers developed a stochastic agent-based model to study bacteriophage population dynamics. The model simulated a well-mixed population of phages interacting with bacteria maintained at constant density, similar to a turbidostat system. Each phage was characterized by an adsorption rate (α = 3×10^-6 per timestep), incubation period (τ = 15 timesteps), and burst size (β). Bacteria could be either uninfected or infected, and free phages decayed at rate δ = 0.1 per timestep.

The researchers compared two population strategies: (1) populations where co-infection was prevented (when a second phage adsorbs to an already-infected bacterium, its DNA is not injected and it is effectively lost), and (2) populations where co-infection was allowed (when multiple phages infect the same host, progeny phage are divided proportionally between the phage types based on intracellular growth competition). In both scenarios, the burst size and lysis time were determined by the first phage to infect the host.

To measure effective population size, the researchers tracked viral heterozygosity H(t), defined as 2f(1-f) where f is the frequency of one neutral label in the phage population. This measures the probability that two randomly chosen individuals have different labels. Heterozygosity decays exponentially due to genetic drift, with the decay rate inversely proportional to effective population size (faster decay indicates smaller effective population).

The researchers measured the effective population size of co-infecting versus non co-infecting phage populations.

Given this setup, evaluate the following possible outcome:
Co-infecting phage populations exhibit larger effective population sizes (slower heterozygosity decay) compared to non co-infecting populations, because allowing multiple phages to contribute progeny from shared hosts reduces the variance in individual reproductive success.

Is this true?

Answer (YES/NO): YES